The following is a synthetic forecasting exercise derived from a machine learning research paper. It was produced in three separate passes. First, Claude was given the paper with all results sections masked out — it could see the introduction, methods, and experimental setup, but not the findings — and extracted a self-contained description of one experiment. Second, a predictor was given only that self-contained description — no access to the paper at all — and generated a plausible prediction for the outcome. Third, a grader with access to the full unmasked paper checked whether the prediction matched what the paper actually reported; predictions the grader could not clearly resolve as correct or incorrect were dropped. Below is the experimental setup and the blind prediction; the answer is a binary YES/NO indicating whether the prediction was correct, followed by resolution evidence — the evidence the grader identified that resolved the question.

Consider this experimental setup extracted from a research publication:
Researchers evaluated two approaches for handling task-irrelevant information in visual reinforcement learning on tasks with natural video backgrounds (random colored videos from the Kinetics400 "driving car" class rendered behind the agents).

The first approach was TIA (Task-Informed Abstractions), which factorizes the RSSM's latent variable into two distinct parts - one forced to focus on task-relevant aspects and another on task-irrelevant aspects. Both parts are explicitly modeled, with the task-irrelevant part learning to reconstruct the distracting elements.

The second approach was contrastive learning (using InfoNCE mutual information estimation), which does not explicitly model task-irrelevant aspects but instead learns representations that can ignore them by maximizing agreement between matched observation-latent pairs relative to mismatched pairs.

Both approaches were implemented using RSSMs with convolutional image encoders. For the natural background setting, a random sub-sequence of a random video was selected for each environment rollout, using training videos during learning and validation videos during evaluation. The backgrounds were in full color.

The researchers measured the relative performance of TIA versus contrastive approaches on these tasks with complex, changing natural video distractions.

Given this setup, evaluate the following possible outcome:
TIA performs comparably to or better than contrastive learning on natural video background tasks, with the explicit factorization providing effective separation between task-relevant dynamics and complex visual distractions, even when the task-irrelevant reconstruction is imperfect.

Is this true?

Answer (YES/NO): NO